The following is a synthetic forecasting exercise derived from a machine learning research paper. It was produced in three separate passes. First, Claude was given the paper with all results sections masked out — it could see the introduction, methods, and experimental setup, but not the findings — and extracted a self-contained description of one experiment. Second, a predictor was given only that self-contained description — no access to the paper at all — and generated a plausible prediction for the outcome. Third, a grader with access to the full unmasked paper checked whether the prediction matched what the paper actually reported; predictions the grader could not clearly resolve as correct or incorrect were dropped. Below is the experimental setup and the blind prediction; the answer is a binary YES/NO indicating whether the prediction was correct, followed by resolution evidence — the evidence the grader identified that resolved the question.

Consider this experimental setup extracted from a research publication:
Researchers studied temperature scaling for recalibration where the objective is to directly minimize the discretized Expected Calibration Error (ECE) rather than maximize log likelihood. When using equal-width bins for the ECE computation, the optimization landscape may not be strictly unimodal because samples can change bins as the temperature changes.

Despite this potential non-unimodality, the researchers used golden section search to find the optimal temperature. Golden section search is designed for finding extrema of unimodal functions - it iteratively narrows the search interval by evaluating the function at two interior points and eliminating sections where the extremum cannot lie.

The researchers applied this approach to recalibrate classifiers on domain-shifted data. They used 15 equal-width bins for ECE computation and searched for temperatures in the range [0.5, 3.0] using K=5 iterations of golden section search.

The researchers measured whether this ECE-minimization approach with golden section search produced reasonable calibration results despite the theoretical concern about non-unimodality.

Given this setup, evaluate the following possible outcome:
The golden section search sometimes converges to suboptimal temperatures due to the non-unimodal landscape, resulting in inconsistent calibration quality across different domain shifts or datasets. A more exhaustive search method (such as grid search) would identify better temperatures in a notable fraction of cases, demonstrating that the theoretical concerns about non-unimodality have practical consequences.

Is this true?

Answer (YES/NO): NO